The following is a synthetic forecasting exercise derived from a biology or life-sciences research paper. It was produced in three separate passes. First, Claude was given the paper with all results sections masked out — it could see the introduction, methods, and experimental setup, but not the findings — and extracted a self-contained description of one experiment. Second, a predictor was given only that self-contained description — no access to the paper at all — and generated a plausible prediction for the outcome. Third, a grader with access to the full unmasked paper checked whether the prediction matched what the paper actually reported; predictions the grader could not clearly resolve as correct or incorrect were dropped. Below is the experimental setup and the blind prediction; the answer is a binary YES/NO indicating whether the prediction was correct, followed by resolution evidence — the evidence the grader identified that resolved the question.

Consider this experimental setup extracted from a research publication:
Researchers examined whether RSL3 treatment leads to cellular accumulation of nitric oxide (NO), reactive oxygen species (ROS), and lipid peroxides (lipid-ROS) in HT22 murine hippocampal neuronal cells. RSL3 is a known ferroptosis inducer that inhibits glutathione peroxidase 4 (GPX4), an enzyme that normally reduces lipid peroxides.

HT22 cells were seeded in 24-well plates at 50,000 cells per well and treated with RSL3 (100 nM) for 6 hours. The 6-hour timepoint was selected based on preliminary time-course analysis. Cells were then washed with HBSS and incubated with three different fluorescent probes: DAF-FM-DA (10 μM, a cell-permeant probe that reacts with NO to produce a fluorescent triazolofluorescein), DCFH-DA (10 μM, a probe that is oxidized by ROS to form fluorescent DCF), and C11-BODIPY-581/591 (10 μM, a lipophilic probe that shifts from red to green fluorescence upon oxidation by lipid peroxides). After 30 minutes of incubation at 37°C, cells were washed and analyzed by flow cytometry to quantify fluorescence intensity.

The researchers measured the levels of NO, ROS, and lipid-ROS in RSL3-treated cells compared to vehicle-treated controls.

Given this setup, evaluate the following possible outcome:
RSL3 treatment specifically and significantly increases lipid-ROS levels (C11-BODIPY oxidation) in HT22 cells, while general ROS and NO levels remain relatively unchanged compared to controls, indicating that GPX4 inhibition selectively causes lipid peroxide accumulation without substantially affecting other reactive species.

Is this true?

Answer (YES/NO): NO